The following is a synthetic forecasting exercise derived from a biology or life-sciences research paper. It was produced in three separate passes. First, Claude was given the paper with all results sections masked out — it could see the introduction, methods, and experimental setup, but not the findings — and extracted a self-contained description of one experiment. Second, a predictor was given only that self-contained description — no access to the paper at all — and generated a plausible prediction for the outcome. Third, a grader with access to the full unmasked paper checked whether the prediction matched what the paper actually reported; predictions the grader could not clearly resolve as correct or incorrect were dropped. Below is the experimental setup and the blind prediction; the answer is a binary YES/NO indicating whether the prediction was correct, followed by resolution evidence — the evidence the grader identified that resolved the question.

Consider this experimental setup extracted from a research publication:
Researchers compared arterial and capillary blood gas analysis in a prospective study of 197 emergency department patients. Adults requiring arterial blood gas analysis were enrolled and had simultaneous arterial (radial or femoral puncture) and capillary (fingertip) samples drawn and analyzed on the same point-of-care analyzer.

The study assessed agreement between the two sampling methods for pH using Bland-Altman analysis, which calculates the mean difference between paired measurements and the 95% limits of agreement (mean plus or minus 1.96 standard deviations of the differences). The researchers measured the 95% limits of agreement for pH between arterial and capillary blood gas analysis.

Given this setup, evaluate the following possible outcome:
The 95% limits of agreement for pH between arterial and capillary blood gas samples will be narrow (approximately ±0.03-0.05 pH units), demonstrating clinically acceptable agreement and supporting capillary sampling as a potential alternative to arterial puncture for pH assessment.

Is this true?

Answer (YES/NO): NO